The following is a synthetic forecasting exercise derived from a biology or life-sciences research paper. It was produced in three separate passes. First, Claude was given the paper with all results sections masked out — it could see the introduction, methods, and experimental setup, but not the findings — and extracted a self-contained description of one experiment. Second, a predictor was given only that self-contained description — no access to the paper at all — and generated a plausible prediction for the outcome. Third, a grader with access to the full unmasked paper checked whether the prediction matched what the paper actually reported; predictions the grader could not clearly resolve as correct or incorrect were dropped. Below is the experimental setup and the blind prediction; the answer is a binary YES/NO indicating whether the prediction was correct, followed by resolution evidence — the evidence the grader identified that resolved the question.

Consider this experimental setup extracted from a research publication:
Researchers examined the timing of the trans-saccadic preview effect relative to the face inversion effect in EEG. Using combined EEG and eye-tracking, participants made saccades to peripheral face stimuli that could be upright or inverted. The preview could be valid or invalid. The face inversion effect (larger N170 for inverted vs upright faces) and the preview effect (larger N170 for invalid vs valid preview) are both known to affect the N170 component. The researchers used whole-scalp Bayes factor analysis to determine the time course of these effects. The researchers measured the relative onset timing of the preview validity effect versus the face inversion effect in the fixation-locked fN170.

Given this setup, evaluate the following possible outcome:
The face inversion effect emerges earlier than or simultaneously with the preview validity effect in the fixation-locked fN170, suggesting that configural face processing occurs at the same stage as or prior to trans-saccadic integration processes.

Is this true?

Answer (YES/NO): NO